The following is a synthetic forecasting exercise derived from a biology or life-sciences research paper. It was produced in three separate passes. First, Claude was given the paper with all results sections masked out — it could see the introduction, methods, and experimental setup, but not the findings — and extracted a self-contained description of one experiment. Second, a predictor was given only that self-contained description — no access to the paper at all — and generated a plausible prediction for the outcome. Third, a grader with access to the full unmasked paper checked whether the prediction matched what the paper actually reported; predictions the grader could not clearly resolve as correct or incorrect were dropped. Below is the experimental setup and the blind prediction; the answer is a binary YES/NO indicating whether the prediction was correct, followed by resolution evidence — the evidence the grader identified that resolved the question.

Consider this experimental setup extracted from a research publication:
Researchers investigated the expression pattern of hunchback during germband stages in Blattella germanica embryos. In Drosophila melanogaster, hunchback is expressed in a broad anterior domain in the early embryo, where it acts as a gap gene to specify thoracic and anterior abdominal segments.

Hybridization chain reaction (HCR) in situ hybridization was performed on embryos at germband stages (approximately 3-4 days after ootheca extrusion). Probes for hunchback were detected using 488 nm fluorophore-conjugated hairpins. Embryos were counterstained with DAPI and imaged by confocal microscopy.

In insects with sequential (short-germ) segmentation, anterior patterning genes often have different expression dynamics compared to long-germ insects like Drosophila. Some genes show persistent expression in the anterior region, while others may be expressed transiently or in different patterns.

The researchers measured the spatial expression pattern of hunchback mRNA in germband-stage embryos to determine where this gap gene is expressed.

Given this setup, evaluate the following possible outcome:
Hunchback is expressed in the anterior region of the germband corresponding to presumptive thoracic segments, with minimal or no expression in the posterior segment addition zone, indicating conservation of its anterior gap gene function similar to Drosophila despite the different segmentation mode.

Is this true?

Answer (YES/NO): NO